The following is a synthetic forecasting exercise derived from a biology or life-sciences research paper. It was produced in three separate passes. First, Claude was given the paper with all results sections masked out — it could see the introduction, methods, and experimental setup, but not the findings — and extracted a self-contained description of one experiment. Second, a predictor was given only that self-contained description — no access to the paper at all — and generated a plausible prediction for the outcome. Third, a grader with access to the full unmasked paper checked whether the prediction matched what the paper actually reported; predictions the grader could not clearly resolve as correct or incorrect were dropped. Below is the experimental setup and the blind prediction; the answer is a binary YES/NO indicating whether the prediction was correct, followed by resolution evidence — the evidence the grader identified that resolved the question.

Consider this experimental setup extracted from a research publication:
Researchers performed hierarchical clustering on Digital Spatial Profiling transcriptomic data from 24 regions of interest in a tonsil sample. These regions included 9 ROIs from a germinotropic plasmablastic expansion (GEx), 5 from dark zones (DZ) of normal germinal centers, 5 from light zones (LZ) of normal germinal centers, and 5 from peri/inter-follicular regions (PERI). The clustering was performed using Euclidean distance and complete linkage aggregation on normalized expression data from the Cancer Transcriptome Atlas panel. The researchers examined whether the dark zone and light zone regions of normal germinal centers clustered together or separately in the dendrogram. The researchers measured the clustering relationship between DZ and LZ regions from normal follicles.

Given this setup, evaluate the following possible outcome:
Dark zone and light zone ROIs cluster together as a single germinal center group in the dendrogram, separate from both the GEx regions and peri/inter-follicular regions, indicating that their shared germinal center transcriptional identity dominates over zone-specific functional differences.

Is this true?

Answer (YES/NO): NO